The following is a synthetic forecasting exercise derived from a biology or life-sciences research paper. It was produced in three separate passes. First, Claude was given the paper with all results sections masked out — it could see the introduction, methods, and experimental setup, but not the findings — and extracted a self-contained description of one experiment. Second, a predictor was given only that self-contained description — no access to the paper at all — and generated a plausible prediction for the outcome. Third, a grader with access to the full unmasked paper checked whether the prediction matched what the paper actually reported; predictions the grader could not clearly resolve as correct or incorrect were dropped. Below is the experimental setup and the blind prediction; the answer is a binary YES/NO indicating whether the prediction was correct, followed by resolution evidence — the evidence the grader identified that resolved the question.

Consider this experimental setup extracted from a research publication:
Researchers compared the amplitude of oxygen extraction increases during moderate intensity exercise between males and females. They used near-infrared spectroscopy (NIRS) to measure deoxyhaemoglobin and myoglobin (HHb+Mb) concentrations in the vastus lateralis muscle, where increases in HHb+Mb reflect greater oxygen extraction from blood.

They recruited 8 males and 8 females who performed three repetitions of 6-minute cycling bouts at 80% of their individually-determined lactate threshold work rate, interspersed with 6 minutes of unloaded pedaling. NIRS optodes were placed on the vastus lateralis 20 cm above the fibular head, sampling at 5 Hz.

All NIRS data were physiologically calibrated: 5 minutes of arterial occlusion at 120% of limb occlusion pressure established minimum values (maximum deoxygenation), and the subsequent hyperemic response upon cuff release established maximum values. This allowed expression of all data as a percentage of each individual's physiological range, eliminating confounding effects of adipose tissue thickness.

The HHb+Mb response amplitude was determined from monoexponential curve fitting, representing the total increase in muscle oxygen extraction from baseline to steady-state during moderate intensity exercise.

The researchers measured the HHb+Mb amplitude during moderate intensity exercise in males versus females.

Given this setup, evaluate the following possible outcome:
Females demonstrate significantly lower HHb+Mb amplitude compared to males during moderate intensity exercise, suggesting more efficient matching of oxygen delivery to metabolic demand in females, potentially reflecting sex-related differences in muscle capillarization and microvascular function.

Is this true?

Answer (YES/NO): NO